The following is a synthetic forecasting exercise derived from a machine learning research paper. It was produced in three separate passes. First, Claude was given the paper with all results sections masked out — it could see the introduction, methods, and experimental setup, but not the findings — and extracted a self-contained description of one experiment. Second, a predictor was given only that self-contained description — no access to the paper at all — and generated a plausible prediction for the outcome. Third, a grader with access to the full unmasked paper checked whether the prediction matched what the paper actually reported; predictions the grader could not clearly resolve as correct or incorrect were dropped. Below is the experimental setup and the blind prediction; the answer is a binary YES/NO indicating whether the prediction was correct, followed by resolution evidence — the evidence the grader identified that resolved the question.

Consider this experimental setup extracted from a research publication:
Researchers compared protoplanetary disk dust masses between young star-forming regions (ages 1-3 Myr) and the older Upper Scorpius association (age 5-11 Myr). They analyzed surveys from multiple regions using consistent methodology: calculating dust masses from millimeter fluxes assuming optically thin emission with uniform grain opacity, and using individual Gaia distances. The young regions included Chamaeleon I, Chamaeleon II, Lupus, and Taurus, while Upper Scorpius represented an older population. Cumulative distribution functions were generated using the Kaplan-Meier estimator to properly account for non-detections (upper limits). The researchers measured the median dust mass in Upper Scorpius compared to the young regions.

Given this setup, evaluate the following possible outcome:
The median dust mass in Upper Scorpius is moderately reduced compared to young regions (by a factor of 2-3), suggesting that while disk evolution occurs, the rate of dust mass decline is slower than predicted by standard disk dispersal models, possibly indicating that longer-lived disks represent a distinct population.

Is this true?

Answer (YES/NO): NO